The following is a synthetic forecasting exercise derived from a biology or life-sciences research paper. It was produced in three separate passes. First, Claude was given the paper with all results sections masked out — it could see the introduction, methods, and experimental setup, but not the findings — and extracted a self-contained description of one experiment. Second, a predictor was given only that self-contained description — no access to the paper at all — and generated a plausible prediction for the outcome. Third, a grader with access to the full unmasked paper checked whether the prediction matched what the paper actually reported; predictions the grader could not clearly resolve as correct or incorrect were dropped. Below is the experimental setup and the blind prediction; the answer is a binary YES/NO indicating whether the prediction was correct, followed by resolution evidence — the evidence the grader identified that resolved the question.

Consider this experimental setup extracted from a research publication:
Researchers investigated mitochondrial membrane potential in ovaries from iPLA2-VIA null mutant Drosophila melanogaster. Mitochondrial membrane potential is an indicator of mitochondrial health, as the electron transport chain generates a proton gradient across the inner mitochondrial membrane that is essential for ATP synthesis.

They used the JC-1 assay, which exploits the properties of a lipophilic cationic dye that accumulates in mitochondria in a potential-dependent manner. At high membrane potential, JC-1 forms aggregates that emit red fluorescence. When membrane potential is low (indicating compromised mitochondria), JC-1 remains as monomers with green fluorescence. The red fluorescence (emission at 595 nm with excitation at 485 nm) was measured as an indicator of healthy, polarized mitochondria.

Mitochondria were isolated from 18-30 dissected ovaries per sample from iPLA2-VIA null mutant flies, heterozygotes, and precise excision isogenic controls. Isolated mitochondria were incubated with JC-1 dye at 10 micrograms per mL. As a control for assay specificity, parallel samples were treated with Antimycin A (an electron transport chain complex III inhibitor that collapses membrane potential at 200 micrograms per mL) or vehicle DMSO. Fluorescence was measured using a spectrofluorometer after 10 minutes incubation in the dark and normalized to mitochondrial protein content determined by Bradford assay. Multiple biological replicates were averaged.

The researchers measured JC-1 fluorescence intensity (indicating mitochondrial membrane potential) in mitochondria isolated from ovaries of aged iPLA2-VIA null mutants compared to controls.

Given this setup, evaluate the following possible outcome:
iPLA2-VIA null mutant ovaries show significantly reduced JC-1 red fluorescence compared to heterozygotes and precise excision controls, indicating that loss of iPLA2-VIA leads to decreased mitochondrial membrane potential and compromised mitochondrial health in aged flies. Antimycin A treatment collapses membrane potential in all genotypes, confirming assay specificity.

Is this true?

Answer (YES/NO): YES